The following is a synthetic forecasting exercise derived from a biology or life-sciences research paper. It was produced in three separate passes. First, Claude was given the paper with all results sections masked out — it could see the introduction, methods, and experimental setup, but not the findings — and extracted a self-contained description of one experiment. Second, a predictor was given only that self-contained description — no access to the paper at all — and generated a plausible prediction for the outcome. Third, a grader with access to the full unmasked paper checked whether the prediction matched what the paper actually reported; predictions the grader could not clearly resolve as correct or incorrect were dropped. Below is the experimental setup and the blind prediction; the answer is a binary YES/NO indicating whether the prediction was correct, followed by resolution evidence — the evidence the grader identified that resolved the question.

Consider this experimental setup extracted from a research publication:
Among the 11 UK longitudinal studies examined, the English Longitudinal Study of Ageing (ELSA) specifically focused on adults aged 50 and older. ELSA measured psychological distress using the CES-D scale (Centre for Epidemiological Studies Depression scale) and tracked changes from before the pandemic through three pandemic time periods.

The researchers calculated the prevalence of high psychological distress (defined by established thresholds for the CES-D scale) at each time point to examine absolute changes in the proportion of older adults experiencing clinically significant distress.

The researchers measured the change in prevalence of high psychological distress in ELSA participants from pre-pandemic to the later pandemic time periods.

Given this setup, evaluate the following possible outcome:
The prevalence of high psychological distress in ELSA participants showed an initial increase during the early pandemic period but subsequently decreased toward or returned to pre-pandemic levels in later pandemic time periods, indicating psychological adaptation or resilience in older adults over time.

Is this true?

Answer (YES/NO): NO